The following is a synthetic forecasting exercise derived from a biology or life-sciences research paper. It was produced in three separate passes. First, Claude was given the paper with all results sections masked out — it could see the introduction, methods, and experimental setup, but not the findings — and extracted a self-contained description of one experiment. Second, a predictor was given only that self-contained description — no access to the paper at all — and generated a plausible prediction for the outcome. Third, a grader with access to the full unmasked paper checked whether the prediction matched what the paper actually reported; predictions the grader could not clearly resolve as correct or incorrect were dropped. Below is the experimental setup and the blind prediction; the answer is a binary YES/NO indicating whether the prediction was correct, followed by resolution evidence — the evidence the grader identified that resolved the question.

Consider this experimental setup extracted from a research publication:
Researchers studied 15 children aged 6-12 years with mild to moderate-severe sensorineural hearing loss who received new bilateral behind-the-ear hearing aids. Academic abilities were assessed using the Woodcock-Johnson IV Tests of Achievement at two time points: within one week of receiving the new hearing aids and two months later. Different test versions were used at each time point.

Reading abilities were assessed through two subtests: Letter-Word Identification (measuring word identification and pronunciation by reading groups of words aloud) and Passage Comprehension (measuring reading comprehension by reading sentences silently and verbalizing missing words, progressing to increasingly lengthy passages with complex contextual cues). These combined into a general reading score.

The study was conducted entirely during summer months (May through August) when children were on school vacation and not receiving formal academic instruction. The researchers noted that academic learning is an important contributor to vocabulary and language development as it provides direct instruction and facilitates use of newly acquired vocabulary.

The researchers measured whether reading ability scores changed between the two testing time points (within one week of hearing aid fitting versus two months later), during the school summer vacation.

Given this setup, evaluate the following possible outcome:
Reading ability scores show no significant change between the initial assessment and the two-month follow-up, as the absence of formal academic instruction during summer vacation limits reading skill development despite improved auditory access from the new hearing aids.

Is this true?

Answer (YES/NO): YES